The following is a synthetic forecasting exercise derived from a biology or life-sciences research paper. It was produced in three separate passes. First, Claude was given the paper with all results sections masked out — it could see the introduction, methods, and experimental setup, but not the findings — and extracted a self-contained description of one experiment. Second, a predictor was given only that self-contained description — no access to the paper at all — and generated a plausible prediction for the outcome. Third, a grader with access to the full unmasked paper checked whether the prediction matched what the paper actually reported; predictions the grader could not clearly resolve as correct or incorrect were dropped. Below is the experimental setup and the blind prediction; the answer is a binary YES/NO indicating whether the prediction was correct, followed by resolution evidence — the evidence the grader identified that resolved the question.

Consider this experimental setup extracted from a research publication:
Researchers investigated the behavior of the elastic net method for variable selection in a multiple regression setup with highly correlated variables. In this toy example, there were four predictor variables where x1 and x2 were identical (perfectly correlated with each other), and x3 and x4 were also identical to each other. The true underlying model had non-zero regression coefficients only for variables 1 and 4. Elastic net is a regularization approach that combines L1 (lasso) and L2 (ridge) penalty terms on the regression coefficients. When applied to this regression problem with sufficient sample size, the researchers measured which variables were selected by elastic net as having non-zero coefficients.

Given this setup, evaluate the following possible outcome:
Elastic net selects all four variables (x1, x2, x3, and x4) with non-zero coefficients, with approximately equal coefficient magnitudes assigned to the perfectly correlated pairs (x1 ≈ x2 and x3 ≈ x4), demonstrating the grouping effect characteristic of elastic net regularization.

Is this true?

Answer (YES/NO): NO